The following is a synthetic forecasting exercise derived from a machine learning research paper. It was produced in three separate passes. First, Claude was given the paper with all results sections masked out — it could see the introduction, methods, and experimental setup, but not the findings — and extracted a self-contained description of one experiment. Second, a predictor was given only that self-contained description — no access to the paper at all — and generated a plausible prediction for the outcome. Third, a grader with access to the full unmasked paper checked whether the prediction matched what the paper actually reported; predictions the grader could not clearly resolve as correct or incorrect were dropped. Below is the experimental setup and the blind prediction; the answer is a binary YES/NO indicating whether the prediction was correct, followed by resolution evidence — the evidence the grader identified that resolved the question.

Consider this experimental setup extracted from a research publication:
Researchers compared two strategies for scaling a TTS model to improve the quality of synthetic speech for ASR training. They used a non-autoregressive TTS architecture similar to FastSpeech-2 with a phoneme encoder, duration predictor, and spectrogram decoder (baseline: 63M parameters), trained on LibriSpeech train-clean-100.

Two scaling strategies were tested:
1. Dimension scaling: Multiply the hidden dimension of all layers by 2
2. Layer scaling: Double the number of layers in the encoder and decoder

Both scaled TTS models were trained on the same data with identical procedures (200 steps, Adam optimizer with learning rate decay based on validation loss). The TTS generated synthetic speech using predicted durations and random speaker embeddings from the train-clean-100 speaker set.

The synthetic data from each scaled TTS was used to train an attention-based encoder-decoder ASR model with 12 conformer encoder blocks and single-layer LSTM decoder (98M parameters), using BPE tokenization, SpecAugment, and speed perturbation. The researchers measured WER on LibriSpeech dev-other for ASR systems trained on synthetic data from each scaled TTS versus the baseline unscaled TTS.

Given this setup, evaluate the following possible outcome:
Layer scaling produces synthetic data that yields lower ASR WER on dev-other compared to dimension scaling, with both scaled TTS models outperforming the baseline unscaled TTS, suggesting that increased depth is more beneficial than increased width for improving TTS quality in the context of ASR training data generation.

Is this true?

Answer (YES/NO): NO